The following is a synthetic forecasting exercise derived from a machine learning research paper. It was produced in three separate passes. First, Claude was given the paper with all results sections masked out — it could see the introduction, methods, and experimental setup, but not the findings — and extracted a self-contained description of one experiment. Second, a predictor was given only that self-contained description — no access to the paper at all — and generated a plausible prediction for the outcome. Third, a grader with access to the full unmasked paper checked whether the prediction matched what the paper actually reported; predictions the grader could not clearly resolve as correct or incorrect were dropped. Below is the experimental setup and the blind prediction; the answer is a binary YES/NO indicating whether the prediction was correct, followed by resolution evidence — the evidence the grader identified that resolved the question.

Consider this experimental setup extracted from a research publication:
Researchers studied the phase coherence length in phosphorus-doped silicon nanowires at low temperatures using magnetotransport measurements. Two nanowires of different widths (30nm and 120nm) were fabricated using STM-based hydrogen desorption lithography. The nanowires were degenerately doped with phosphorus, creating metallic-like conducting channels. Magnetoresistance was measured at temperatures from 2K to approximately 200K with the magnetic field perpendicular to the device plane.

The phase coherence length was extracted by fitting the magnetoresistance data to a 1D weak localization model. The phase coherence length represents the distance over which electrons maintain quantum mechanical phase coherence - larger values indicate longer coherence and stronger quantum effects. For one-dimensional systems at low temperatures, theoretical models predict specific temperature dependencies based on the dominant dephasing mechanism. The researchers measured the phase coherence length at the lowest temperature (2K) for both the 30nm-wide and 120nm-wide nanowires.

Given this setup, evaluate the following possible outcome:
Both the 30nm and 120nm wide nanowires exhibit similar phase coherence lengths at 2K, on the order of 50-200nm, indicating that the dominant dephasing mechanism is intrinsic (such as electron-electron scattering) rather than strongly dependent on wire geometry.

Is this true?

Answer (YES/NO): YES